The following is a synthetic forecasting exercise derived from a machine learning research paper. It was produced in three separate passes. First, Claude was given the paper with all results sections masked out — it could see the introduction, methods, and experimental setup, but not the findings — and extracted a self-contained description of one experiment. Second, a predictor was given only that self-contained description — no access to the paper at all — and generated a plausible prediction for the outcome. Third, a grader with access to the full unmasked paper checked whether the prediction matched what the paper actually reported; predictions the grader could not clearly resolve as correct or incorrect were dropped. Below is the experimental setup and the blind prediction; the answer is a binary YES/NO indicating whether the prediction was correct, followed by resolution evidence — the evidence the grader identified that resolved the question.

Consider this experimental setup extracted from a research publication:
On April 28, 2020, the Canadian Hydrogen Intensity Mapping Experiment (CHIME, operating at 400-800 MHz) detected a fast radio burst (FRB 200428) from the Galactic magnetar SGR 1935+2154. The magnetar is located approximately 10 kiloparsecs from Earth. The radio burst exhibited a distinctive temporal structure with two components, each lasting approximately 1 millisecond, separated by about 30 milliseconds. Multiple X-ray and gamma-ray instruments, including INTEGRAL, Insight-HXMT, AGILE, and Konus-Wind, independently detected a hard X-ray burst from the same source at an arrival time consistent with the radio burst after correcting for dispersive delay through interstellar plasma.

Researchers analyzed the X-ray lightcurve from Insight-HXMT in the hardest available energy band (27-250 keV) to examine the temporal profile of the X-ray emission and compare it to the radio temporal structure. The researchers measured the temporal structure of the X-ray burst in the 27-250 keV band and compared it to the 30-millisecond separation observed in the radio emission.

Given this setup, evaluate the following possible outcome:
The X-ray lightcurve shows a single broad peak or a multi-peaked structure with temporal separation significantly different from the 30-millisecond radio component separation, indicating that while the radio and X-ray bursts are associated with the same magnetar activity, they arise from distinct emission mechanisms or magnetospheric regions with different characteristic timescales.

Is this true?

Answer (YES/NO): NO